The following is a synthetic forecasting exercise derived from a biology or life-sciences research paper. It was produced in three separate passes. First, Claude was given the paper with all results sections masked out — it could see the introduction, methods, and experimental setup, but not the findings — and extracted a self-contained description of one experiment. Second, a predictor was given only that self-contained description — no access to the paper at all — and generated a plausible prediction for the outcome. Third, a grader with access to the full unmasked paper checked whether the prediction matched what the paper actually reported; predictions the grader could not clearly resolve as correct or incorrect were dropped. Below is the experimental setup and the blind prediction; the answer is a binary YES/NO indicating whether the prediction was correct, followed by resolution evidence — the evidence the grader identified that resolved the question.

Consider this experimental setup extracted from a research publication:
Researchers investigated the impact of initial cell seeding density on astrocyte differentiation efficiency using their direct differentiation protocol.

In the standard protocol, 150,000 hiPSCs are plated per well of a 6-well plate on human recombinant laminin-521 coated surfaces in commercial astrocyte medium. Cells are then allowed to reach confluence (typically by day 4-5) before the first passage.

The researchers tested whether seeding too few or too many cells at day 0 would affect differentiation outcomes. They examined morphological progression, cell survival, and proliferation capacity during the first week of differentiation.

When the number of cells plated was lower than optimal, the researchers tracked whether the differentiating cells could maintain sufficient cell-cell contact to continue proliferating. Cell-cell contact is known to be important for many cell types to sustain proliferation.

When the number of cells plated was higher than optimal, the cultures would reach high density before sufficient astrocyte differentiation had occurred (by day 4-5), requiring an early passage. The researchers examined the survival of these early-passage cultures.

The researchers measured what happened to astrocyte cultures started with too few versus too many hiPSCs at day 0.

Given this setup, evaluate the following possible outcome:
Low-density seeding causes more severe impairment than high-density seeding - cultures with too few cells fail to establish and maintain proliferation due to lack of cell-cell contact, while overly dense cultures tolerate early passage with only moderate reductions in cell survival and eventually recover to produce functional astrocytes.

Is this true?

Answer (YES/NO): NO